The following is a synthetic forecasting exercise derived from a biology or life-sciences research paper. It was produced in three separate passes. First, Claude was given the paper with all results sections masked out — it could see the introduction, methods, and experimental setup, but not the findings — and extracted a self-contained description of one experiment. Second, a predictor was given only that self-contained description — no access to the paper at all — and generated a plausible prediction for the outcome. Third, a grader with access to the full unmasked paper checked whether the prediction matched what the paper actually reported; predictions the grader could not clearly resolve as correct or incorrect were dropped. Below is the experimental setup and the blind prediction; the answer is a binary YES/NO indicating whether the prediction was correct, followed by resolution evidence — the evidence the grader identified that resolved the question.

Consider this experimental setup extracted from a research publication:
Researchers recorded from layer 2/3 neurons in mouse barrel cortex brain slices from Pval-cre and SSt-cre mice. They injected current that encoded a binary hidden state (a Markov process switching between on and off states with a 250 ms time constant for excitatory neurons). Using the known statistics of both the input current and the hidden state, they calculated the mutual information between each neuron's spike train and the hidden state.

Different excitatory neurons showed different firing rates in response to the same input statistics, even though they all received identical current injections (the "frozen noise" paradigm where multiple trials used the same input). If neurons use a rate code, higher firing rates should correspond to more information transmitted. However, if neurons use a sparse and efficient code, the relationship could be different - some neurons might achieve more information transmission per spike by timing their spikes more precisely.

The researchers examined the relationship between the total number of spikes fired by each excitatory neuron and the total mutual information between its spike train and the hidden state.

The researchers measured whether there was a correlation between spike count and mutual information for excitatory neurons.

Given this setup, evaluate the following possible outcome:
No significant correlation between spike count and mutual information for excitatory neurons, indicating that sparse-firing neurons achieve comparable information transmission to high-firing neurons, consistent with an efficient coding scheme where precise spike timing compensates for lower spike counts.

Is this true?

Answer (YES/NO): NO